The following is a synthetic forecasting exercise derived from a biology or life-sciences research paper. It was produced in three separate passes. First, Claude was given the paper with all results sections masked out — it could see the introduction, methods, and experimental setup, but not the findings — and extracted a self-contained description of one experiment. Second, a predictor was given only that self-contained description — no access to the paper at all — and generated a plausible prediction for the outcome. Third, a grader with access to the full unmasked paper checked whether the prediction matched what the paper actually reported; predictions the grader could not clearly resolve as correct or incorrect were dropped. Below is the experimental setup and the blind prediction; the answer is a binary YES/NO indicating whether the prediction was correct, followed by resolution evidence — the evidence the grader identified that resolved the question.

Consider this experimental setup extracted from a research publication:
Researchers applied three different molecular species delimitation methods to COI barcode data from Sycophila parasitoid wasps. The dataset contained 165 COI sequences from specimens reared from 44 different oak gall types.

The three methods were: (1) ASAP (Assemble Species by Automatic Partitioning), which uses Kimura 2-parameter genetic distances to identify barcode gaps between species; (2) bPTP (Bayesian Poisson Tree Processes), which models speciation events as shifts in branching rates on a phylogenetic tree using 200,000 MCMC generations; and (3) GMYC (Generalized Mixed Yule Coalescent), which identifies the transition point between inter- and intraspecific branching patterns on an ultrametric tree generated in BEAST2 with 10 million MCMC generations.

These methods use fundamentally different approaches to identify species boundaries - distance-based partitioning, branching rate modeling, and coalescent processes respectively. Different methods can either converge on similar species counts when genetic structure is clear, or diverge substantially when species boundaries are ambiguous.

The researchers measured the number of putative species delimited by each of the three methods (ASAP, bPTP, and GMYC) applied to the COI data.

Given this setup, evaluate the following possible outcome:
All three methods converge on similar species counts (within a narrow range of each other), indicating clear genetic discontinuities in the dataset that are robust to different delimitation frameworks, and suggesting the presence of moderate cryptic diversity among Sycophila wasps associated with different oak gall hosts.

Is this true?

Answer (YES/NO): NO